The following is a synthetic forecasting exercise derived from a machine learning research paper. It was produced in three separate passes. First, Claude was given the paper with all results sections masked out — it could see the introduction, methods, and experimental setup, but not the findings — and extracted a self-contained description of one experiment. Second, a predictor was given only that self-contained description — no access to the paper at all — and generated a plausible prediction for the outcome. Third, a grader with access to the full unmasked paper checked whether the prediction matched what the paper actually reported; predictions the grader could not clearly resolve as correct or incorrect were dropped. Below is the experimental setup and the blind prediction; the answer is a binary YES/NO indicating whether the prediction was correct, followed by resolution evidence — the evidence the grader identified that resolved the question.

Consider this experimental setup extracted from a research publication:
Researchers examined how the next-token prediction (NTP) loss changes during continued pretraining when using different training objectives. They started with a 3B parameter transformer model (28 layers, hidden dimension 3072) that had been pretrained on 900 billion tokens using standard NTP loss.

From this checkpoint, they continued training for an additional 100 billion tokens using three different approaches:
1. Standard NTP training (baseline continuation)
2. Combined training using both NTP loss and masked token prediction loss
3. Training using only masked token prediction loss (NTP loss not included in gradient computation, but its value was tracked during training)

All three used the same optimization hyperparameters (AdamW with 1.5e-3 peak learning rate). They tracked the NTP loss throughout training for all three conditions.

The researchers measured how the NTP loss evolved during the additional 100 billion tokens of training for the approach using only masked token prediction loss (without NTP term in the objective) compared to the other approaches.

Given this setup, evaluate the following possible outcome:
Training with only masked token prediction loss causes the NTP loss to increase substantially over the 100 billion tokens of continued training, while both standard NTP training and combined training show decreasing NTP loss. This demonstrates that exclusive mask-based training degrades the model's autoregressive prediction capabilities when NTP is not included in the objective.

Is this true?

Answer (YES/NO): YES